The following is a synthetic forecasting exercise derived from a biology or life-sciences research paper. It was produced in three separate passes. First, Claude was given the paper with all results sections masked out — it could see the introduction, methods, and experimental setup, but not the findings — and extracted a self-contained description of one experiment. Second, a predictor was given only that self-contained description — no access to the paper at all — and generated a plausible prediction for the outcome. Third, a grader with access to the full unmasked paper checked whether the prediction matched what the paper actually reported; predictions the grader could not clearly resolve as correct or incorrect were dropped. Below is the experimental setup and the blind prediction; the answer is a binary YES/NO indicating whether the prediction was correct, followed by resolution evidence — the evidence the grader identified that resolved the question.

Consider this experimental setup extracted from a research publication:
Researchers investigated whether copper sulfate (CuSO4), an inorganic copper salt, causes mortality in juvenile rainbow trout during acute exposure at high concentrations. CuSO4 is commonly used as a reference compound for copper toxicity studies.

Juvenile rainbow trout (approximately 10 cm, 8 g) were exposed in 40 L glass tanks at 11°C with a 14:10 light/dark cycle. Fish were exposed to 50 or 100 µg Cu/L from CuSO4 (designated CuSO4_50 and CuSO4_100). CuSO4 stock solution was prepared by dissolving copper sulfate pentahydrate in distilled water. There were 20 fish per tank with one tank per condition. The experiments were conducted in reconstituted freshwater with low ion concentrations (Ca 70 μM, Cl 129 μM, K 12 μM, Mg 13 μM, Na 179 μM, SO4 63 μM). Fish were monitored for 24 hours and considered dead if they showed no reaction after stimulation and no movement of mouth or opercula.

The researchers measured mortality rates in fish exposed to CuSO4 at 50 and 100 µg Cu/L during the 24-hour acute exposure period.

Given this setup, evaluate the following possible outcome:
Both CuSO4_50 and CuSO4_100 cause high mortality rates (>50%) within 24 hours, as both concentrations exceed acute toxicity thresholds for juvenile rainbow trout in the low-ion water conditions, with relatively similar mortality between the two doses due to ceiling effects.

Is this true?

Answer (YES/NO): NO